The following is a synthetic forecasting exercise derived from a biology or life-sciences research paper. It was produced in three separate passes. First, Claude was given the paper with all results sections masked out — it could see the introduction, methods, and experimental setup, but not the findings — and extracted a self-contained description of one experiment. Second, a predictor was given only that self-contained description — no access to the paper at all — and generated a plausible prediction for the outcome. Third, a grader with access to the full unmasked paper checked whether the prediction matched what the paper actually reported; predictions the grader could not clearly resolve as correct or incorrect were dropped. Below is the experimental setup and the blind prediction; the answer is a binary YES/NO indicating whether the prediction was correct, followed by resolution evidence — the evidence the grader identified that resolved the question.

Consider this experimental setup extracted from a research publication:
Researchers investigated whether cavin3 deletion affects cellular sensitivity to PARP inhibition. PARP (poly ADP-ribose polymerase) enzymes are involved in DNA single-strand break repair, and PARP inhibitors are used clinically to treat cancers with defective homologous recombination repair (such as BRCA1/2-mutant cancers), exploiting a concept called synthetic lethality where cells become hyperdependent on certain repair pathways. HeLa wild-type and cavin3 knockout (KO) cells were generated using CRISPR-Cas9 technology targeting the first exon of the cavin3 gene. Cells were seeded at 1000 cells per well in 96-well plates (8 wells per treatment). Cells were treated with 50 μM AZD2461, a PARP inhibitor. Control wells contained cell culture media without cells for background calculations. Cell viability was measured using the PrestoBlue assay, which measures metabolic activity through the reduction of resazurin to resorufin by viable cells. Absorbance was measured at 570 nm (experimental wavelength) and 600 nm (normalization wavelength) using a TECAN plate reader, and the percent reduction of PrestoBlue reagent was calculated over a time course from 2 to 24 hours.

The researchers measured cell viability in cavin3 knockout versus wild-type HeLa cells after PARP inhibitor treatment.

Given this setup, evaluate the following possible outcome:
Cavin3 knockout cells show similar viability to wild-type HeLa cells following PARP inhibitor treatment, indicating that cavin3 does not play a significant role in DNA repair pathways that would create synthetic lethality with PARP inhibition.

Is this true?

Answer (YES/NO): NO